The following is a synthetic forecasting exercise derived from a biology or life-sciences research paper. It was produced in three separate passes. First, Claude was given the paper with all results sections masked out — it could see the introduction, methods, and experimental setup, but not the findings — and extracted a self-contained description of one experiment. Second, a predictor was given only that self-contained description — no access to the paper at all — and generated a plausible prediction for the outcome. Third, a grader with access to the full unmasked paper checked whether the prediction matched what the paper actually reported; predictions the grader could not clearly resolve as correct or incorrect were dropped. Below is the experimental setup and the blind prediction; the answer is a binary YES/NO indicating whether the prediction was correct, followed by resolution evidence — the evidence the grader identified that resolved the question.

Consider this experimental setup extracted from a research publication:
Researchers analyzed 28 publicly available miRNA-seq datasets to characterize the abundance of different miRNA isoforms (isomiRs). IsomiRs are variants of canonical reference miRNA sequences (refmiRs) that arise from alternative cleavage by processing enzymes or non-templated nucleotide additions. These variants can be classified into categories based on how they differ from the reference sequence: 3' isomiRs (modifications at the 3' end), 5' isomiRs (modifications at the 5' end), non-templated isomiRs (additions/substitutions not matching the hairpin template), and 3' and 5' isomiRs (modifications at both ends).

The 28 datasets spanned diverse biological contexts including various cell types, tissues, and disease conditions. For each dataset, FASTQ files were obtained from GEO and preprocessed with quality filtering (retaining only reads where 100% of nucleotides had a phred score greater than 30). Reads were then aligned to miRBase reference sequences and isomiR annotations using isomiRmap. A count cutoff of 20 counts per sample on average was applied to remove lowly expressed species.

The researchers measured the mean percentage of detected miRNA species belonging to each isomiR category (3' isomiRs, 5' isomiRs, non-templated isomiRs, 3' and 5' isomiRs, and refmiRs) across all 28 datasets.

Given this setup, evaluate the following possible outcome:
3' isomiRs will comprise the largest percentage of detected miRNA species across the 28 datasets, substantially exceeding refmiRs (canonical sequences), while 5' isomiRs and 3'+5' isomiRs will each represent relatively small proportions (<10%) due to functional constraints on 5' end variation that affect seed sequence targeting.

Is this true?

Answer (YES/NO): NO